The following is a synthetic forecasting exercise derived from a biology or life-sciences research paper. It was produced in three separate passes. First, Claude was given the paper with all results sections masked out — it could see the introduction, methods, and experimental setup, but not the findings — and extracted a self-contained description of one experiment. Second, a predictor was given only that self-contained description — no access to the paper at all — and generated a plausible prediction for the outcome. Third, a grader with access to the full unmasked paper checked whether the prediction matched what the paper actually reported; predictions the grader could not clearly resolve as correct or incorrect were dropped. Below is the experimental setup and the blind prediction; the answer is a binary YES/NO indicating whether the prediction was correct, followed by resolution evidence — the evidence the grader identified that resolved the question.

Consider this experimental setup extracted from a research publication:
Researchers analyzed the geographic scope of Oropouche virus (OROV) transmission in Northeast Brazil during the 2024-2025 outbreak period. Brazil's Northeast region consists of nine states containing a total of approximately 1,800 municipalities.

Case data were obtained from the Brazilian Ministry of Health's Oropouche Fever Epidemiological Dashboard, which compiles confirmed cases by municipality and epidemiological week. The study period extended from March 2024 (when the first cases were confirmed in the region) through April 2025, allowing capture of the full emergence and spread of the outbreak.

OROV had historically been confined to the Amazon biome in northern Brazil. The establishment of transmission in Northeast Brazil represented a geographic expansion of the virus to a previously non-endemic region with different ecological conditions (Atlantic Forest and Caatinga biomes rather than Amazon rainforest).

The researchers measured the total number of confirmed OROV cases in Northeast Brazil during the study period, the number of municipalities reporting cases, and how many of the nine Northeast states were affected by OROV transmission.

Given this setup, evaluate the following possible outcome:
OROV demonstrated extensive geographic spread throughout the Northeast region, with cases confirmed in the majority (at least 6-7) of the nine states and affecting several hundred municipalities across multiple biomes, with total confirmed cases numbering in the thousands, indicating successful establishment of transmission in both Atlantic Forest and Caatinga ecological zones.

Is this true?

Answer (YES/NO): NO